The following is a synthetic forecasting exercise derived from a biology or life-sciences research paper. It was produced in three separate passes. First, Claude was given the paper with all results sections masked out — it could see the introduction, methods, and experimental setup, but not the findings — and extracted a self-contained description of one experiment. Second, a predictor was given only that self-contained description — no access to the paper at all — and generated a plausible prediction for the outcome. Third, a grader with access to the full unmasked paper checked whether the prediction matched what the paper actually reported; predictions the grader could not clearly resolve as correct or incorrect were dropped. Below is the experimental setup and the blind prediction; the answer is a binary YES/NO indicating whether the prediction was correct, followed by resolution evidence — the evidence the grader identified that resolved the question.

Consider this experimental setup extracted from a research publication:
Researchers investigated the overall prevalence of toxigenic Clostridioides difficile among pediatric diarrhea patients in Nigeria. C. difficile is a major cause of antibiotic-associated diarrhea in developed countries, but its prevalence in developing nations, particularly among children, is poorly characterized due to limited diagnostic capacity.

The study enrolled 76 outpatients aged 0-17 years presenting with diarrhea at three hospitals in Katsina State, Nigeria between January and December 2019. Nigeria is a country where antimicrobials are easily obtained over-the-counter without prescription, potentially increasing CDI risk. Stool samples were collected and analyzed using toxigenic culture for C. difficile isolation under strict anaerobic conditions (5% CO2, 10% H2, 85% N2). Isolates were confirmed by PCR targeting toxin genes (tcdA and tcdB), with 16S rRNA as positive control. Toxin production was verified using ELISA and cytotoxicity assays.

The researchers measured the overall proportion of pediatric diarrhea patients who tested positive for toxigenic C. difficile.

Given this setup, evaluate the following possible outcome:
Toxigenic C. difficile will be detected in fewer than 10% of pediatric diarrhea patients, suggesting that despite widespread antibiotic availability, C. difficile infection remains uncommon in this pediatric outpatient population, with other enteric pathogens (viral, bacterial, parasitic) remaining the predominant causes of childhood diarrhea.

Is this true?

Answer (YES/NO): NO